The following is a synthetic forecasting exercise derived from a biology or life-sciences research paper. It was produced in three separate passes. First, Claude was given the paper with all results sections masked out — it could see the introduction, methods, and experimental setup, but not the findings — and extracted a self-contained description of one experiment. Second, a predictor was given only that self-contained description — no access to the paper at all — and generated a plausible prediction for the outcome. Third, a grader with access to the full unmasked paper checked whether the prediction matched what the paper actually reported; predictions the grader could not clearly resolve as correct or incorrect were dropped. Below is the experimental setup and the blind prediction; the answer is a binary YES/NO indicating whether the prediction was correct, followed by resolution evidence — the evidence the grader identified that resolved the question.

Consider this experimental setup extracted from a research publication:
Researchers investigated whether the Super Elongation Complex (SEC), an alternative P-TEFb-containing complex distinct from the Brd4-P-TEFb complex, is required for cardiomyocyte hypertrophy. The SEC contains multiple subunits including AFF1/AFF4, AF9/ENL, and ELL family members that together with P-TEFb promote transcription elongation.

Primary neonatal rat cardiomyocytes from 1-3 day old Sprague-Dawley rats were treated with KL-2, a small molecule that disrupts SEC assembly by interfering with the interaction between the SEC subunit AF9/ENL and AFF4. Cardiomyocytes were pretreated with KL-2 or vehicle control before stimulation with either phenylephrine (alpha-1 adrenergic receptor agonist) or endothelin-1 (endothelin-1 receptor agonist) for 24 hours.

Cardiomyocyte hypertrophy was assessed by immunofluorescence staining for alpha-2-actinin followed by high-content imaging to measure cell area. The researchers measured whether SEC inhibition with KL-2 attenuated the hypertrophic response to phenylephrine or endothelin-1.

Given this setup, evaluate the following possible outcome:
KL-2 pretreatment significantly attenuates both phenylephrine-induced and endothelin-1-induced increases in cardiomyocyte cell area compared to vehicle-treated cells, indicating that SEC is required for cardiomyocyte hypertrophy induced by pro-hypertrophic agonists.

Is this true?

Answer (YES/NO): YES